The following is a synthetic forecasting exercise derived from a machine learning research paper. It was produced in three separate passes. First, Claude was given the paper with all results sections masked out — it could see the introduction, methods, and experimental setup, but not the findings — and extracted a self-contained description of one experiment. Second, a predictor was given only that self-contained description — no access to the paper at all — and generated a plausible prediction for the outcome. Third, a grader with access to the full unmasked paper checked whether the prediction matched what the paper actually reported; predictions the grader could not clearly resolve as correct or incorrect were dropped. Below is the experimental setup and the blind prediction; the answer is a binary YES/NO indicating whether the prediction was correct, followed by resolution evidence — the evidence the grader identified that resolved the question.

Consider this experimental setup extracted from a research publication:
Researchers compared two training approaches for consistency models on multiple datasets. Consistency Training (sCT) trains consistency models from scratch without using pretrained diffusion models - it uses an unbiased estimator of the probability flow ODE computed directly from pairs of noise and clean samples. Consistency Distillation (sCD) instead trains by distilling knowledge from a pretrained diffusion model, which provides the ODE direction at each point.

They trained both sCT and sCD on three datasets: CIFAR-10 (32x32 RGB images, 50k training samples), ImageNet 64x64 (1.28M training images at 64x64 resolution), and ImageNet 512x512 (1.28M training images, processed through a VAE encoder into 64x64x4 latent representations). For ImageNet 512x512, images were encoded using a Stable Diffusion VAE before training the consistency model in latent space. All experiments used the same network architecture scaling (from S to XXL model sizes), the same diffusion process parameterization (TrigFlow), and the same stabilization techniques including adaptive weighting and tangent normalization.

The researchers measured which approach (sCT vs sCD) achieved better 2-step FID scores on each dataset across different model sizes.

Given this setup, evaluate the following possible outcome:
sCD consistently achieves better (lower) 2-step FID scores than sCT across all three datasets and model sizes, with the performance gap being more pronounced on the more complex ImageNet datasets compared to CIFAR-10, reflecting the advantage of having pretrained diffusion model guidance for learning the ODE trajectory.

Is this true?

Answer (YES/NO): NO